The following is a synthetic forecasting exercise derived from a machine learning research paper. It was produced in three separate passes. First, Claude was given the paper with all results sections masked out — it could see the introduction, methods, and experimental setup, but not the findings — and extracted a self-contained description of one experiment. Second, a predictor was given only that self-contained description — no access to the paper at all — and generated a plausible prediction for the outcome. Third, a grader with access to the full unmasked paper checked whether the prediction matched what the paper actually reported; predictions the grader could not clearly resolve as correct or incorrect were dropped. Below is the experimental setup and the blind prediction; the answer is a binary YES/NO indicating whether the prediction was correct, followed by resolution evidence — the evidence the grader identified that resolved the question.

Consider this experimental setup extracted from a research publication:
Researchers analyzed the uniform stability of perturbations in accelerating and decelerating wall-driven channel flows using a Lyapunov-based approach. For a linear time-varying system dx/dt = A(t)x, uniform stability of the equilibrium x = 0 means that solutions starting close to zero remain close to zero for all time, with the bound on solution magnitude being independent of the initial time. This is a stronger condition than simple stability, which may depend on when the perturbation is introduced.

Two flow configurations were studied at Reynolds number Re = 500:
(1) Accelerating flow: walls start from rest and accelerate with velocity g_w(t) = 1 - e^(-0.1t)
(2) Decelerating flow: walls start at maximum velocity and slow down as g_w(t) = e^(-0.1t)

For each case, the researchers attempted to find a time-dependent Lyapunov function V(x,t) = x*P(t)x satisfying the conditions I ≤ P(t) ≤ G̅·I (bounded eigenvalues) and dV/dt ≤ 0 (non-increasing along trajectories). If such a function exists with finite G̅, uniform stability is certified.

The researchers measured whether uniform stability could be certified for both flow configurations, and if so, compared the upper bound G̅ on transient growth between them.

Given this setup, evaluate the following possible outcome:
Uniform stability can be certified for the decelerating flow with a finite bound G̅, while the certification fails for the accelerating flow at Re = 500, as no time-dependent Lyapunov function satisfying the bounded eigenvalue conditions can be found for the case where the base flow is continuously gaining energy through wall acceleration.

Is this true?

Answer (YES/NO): NO